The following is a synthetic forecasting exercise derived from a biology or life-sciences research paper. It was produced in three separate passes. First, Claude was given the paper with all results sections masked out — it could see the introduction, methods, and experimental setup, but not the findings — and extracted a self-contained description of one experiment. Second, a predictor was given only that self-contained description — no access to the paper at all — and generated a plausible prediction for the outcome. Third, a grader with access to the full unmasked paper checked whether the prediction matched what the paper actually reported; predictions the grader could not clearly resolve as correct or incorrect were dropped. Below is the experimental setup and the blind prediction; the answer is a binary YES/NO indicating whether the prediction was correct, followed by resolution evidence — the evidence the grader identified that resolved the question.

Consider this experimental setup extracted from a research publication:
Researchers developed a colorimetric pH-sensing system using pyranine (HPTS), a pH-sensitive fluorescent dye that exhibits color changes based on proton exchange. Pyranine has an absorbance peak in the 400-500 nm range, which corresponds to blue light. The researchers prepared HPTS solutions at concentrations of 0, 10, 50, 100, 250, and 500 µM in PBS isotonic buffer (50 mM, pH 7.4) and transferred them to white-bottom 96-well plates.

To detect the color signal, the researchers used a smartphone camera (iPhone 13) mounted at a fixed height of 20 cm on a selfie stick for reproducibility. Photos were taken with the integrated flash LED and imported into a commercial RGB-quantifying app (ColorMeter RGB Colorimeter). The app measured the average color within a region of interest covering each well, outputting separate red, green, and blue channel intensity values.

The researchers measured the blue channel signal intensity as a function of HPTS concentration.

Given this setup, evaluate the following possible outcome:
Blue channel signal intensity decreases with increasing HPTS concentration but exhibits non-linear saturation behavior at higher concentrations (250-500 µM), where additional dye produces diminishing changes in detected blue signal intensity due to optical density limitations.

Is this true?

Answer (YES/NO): NO